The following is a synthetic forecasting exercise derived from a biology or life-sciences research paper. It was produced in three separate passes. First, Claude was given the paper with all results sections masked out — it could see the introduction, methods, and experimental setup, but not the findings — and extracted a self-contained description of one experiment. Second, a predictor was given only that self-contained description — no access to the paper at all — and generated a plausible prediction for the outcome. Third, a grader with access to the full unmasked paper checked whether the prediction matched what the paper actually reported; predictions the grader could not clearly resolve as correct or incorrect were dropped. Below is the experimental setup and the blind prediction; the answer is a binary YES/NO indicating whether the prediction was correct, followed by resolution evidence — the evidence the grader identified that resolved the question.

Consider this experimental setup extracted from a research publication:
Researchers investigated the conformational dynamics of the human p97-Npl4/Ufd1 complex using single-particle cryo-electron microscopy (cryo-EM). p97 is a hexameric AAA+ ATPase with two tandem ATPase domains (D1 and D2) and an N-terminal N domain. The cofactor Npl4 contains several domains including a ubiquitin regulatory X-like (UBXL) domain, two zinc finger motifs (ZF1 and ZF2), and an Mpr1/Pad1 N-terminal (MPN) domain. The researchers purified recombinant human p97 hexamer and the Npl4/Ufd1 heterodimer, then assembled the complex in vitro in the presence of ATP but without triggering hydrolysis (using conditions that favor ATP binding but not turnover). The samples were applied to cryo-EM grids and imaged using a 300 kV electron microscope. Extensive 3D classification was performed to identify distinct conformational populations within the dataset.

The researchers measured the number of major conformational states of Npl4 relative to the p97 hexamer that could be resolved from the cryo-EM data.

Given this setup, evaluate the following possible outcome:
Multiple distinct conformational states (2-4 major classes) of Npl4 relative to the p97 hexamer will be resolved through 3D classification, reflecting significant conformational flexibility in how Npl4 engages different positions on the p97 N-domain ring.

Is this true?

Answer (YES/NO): YES